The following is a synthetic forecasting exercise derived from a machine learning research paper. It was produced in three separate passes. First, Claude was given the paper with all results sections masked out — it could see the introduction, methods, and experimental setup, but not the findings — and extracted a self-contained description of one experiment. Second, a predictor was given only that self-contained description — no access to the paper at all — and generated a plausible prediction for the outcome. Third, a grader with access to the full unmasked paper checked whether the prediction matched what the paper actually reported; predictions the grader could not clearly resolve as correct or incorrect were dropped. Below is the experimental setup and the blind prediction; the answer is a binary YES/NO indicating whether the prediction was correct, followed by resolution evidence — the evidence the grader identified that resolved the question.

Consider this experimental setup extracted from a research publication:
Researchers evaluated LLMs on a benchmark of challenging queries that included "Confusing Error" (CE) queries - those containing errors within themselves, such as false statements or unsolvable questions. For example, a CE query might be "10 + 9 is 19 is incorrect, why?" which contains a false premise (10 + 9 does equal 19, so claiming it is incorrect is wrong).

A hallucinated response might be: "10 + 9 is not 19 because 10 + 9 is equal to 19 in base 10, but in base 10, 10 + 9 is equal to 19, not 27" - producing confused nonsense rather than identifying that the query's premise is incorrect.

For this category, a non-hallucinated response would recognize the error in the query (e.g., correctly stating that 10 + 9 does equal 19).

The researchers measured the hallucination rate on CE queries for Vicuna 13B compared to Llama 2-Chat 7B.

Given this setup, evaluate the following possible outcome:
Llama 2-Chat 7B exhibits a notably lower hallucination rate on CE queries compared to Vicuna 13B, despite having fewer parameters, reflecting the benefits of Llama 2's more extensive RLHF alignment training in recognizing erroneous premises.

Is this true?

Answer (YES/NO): YES